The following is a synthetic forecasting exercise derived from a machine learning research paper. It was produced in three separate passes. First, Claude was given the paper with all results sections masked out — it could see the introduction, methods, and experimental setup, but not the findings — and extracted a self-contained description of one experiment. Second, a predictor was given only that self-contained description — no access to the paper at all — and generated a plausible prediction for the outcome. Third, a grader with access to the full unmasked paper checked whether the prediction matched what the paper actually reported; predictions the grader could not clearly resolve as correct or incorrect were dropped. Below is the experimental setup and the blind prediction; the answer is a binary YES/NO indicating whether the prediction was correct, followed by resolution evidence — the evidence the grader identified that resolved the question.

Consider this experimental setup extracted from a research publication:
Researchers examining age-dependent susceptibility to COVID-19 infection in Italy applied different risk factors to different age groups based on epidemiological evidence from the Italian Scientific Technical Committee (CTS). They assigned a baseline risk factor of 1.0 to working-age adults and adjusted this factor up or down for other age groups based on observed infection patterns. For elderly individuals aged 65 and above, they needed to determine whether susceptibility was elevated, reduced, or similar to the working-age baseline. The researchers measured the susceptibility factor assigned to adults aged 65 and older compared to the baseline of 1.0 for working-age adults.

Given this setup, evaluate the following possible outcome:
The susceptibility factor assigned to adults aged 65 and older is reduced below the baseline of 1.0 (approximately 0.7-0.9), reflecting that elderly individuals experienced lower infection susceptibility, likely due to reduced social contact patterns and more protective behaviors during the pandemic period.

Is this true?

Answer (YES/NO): NO